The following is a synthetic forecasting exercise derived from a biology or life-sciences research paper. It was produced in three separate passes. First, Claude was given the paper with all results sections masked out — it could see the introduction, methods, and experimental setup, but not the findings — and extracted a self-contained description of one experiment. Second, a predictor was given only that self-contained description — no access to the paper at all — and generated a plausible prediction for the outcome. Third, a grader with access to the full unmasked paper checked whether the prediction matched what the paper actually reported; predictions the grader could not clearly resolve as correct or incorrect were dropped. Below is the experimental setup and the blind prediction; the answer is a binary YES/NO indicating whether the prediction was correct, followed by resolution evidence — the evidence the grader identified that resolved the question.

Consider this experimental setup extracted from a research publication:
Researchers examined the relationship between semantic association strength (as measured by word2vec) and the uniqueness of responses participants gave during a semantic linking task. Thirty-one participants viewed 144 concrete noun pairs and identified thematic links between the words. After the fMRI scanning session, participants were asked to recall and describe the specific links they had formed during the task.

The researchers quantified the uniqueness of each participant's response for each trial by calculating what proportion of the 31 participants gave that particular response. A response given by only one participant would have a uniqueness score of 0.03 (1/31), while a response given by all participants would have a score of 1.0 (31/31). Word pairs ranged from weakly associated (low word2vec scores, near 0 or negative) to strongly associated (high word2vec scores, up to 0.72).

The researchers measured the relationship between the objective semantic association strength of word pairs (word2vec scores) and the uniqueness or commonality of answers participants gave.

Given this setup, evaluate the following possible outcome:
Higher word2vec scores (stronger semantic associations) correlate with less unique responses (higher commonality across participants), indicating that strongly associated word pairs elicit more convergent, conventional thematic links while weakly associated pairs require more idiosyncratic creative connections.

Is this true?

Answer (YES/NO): YES